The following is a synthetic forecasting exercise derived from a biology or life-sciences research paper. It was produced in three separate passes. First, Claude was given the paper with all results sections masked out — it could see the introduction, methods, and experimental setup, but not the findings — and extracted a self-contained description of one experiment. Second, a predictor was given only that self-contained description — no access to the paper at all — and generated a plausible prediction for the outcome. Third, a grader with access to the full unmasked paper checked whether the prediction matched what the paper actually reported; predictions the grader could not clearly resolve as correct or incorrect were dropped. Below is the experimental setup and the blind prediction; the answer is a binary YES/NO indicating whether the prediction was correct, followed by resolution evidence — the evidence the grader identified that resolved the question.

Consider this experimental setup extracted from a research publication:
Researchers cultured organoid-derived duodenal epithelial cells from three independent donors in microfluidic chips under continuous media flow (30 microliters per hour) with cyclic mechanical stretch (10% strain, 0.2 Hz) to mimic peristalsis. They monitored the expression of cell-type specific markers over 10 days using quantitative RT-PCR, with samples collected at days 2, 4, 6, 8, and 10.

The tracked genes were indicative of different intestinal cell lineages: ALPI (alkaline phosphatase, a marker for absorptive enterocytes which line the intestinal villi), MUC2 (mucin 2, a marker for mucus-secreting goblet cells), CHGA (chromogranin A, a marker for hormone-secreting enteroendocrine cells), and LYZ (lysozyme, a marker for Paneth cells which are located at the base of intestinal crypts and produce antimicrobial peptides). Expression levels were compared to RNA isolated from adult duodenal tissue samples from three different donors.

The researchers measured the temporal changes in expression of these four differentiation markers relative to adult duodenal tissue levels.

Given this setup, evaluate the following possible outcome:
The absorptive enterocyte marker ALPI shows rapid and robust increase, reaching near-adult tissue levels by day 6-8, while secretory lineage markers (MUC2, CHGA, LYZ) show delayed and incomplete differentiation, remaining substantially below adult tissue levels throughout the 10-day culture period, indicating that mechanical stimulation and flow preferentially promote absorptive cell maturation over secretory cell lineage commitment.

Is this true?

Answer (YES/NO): NO